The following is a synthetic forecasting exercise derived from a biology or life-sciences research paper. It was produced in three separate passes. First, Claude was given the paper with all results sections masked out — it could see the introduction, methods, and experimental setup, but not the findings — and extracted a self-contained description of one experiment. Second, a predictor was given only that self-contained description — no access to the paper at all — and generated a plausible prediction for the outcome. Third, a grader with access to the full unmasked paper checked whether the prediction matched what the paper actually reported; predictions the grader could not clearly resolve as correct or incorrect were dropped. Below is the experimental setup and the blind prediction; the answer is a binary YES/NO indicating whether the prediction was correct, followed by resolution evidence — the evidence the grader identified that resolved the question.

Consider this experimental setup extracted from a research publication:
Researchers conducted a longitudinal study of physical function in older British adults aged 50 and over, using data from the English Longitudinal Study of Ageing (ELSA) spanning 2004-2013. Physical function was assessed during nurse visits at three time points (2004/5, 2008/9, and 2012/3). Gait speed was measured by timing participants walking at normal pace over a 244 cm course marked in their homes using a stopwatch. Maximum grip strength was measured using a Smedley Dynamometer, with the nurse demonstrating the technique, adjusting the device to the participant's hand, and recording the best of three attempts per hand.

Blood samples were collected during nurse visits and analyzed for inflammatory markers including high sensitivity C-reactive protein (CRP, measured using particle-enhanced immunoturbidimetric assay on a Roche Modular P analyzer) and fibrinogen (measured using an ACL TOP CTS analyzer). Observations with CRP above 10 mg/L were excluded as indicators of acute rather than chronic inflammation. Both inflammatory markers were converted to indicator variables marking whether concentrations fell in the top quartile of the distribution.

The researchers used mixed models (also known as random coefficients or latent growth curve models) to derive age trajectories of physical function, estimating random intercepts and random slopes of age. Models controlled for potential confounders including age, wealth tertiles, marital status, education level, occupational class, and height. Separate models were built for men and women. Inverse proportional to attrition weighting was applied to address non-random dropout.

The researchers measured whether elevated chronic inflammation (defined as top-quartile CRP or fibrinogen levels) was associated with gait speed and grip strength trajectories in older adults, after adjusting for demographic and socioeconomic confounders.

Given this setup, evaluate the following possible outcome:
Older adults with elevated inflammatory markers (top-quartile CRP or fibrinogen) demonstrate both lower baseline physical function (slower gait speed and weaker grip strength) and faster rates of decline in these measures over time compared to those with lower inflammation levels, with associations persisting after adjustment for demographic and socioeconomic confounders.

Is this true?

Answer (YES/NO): NO